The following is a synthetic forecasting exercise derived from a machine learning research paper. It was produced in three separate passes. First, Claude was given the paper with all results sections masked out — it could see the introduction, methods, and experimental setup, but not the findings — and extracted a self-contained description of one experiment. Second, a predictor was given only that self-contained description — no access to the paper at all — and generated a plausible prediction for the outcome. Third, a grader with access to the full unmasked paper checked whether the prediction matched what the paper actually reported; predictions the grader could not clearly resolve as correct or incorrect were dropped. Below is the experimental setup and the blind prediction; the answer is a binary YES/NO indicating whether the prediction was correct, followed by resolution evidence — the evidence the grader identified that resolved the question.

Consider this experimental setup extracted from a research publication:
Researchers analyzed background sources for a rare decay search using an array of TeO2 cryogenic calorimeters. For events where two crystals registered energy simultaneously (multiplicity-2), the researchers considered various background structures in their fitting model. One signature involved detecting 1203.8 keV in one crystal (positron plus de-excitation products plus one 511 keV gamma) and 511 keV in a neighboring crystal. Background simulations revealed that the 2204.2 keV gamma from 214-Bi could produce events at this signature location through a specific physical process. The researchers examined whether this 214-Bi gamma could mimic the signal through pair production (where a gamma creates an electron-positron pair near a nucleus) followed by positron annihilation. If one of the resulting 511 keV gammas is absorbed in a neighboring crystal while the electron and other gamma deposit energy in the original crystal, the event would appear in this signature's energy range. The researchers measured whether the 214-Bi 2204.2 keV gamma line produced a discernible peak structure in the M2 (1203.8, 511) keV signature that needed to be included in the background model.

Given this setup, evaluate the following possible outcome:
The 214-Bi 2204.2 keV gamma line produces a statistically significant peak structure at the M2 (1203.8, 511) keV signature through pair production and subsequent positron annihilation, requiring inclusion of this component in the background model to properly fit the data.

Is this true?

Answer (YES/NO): YES